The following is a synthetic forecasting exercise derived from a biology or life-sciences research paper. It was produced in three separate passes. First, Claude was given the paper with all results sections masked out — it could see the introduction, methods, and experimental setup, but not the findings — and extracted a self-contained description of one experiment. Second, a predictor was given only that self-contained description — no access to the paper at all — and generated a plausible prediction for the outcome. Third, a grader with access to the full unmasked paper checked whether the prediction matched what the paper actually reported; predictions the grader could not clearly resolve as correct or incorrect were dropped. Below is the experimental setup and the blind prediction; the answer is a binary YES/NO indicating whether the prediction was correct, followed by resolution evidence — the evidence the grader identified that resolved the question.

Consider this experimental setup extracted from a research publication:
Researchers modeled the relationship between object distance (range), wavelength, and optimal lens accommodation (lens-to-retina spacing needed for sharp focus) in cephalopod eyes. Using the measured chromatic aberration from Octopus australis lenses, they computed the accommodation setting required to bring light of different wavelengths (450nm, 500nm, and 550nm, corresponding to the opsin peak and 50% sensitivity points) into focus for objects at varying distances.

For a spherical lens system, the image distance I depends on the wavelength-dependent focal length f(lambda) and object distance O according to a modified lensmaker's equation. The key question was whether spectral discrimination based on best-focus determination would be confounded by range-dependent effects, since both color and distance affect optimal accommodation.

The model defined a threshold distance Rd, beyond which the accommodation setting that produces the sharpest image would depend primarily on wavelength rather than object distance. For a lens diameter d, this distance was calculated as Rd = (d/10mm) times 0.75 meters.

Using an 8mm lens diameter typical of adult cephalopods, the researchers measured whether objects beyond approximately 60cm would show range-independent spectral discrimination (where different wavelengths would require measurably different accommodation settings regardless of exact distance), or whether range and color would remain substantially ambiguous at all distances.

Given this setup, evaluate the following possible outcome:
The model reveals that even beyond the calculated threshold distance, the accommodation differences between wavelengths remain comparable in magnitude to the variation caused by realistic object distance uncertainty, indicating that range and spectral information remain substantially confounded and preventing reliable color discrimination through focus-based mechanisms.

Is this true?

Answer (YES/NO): NO